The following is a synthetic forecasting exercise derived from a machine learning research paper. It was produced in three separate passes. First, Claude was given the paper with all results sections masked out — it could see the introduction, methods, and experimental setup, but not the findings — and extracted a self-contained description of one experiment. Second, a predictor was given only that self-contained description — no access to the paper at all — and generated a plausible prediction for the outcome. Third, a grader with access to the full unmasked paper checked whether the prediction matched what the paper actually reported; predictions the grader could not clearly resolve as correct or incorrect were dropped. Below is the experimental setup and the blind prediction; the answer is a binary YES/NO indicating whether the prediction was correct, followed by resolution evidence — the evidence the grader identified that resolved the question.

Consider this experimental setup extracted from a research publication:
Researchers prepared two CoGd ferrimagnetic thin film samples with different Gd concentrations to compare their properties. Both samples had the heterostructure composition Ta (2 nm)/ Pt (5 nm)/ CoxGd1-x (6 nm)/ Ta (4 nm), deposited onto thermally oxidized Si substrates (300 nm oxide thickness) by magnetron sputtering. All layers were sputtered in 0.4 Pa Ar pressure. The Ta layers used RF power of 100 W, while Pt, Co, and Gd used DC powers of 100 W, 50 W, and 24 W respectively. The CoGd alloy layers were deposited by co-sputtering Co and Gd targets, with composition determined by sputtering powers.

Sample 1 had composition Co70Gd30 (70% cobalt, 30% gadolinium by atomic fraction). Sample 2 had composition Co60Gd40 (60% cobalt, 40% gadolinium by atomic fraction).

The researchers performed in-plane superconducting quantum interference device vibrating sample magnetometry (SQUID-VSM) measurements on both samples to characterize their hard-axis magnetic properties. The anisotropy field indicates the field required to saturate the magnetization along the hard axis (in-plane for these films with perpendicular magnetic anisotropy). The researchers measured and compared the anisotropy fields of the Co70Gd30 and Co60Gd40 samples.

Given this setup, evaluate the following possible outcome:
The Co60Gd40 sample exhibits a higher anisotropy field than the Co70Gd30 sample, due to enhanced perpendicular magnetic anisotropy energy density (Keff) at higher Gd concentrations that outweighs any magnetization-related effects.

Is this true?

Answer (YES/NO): NO